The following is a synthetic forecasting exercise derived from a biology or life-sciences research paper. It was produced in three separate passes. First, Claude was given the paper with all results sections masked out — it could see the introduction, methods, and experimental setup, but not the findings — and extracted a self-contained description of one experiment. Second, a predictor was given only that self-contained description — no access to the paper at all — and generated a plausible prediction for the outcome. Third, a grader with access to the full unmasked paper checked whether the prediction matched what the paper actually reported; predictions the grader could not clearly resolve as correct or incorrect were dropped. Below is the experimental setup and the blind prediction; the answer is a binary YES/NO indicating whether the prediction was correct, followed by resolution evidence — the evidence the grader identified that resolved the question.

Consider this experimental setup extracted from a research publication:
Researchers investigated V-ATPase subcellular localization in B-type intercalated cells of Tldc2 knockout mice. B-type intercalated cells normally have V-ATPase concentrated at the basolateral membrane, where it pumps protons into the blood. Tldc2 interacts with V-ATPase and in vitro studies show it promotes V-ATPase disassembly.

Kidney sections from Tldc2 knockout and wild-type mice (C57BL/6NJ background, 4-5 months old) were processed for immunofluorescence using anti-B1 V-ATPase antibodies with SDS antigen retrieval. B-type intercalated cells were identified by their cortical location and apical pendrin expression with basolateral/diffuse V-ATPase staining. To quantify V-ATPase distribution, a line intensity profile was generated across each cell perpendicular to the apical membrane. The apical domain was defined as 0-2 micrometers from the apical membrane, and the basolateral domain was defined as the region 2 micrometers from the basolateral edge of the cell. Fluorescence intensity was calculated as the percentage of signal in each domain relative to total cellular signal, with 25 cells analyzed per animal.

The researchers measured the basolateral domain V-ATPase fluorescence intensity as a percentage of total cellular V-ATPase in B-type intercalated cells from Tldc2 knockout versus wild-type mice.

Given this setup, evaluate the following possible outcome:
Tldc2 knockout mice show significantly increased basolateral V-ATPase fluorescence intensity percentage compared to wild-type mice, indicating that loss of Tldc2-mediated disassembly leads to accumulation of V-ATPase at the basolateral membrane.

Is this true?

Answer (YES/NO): NO